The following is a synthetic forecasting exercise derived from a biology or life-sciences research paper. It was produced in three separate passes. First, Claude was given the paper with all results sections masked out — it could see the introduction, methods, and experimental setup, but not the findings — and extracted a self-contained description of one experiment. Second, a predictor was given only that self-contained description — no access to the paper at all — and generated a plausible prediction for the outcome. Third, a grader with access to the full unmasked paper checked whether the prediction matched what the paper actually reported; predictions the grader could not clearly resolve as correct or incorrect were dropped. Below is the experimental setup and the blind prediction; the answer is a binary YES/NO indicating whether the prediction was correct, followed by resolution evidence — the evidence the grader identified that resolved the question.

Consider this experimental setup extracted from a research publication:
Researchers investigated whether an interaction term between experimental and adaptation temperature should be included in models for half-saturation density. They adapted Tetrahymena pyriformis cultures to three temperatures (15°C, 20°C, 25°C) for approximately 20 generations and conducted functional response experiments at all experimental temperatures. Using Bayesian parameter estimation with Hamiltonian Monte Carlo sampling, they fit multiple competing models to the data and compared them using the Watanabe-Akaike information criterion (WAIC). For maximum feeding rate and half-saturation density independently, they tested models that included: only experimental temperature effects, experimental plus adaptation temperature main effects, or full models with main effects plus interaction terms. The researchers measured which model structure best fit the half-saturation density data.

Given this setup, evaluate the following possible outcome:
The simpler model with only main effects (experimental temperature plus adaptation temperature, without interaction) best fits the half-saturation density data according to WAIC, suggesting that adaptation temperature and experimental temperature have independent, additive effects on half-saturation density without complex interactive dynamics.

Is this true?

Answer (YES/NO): YES